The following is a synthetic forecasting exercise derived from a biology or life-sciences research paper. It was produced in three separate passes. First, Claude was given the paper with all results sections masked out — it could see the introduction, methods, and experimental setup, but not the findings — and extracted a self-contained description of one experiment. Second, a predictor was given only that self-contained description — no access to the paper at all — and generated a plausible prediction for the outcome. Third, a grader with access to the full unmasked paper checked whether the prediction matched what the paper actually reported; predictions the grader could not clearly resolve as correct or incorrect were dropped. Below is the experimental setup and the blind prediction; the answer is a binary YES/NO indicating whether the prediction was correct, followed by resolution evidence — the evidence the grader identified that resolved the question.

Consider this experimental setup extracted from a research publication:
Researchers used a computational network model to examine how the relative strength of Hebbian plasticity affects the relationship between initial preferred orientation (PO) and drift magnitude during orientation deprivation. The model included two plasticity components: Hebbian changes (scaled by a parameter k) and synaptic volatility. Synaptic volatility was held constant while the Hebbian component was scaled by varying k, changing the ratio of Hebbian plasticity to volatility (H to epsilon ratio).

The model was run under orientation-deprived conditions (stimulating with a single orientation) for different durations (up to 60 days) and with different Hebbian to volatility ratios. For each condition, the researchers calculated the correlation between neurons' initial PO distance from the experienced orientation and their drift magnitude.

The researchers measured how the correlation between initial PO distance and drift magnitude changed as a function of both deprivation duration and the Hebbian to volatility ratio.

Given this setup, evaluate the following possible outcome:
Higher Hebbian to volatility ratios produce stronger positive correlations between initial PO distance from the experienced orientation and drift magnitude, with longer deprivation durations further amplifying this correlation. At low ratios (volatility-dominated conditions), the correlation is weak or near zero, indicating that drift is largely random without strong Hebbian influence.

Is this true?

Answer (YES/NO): YES